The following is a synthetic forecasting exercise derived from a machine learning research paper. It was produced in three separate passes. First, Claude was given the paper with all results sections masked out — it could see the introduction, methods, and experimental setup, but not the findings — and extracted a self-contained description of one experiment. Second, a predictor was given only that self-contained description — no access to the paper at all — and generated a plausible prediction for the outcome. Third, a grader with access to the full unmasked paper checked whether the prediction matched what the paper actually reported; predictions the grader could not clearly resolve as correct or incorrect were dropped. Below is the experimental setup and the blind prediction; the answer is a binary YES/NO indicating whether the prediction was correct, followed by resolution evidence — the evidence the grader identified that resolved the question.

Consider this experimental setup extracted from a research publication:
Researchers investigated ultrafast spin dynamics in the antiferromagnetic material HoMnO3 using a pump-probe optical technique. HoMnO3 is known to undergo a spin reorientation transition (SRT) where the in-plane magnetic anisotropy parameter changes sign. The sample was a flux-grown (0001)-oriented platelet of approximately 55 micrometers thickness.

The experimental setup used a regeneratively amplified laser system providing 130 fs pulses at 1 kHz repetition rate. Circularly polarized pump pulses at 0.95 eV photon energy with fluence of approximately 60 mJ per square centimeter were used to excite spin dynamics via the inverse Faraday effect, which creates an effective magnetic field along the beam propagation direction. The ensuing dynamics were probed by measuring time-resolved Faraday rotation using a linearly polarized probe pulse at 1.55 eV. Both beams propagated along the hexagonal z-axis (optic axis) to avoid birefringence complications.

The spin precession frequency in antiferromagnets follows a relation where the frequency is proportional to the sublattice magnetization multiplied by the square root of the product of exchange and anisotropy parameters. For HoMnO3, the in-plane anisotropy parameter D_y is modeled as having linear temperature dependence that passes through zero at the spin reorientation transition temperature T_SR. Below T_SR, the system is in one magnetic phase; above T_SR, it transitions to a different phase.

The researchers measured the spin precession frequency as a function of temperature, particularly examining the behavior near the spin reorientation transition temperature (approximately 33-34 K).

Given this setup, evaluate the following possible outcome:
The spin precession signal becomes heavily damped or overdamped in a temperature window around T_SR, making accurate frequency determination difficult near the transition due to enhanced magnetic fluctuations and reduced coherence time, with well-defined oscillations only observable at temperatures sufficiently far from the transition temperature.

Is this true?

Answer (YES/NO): NO